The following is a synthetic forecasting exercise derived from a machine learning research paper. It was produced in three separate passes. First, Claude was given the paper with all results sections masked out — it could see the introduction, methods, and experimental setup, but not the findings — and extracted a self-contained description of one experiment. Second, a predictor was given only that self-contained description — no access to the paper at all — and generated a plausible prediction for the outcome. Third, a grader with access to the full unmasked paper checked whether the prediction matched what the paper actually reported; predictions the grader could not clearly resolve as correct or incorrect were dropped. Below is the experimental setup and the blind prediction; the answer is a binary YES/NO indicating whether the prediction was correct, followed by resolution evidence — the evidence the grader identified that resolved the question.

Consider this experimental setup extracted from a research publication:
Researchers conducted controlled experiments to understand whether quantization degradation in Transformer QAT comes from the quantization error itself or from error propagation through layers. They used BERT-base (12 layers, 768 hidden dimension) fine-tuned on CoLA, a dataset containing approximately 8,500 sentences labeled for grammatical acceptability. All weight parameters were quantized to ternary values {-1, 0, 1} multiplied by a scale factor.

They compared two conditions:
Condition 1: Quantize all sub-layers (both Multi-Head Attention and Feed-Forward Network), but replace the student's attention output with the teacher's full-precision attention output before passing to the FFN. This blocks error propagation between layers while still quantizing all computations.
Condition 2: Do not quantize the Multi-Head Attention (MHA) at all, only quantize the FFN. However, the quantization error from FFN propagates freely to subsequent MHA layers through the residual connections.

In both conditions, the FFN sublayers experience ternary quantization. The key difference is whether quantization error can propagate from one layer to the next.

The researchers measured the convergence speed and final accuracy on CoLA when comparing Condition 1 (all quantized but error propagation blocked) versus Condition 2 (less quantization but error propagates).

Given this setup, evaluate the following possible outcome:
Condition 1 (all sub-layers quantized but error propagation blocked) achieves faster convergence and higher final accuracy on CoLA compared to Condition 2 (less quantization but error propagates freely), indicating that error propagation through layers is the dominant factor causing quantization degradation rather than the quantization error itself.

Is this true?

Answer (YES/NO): YES